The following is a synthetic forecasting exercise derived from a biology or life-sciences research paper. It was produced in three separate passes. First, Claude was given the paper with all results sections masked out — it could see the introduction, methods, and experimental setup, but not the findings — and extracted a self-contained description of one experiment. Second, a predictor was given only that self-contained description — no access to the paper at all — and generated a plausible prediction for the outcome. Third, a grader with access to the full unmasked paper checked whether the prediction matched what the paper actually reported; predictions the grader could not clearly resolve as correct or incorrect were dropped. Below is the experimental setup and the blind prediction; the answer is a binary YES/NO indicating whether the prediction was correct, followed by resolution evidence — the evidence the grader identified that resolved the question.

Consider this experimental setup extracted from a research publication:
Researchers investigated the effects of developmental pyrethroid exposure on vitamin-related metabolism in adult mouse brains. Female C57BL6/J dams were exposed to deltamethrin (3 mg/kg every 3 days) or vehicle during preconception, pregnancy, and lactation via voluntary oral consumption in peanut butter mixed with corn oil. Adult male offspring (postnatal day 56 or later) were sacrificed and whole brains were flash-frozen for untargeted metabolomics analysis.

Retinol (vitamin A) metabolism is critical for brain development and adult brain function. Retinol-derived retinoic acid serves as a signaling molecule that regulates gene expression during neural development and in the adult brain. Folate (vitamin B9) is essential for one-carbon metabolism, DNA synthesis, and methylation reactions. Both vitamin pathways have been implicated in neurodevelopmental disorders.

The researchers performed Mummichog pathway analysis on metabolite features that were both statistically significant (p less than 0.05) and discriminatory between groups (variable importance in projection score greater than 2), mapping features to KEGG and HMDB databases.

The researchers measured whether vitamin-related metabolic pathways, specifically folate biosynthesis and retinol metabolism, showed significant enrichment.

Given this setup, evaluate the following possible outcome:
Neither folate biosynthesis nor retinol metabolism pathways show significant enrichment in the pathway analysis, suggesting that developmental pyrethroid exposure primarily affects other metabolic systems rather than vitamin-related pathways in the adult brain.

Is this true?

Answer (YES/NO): NO